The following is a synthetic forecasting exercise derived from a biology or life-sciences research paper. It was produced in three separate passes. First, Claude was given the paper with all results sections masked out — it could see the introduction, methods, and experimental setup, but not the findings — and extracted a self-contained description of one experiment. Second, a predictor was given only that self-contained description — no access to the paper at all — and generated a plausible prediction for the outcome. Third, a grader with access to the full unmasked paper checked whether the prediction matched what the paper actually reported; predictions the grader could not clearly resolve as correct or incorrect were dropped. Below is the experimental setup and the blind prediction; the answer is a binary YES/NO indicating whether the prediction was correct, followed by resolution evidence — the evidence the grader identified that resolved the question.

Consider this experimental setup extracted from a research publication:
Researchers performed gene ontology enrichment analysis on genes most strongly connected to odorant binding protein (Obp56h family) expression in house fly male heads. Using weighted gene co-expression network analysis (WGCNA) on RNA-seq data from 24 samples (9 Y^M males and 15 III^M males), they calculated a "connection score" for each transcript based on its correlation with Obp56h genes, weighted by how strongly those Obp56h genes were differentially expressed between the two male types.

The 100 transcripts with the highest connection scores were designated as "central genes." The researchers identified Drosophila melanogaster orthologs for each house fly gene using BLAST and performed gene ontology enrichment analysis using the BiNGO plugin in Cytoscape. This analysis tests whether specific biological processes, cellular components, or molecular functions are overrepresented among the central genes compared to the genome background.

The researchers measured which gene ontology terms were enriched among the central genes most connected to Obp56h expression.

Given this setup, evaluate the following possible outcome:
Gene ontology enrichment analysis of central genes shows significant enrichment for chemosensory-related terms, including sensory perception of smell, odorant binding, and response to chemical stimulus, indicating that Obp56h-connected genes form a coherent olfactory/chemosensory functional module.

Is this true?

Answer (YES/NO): NO